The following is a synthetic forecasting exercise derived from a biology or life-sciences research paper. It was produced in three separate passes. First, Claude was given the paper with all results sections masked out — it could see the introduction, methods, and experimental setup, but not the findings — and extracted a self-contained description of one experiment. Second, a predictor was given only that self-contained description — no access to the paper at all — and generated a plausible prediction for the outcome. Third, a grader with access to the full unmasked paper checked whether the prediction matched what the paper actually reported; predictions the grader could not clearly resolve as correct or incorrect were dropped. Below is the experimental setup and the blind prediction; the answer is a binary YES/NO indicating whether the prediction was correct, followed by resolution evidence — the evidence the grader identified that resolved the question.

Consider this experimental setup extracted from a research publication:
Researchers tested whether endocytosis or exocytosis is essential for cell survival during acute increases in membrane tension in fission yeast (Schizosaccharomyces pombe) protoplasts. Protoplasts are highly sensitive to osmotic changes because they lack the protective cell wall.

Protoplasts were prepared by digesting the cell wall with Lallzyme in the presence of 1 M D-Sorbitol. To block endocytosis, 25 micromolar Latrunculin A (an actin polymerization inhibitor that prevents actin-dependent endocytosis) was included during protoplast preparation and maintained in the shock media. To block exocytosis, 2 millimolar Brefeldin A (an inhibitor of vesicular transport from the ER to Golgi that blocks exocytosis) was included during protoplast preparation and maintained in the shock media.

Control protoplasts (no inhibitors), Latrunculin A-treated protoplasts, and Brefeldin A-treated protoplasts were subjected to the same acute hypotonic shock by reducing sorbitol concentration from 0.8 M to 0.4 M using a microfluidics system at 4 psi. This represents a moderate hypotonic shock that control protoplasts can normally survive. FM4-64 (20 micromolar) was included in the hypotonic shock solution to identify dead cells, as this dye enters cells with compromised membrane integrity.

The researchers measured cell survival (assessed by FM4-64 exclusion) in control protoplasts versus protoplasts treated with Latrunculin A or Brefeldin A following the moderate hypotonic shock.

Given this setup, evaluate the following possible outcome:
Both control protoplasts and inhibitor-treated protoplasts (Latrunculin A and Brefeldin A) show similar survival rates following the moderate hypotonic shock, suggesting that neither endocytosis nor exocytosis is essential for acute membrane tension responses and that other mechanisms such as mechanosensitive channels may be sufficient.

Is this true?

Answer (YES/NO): NO